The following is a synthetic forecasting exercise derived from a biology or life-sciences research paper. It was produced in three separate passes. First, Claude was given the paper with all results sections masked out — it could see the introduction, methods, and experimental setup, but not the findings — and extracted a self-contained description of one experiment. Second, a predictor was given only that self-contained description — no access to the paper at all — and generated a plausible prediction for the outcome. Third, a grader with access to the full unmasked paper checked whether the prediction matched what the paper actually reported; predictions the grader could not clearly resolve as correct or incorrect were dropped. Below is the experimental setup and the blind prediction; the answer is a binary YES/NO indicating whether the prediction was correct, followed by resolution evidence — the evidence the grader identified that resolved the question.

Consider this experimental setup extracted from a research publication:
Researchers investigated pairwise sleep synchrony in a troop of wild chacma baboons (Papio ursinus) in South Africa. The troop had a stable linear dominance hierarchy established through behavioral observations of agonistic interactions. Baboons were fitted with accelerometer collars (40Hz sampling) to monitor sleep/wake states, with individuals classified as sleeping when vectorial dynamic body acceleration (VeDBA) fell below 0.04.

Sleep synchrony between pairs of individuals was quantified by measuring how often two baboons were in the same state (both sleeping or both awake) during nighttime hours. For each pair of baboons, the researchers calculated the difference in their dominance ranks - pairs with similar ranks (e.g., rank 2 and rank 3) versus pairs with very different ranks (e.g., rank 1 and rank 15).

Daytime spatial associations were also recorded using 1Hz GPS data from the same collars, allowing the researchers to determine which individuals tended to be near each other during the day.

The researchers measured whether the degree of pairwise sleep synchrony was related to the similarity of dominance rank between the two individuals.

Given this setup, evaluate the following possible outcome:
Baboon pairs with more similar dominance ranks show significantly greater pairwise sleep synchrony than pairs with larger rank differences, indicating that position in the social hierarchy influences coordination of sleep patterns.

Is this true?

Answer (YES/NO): YES